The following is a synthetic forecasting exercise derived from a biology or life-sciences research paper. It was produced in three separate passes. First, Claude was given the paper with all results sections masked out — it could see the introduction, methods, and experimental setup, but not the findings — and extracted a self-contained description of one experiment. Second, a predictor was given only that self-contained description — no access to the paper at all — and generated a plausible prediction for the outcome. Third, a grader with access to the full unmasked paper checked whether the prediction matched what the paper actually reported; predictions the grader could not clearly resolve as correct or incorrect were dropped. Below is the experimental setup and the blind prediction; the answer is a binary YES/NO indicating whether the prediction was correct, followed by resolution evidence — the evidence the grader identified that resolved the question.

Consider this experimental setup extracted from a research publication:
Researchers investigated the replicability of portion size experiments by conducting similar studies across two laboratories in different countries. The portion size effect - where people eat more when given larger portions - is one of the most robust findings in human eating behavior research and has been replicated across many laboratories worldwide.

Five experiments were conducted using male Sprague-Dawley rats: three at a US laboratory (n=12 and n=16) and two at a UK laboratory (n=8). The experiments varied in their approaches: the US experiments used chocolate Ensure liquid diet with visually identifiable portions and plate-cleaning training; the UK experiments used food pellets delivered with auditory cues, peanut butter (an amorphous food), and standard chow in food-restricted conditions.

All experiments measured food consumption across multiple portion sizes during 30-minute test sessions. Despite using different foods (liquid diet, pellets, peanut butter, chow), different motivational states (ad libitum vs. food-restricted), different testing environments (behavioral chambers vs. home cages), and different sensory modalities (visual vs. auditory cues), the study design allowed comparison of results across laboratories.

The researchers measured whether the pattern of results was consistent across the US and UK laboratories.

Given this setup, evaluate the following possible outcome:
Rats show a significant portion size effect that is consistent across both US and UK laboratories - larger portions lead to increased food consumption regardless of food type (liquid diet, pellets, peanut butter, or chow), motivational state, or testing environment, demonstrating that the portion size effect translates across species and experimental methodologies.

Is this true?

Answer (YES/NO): NO